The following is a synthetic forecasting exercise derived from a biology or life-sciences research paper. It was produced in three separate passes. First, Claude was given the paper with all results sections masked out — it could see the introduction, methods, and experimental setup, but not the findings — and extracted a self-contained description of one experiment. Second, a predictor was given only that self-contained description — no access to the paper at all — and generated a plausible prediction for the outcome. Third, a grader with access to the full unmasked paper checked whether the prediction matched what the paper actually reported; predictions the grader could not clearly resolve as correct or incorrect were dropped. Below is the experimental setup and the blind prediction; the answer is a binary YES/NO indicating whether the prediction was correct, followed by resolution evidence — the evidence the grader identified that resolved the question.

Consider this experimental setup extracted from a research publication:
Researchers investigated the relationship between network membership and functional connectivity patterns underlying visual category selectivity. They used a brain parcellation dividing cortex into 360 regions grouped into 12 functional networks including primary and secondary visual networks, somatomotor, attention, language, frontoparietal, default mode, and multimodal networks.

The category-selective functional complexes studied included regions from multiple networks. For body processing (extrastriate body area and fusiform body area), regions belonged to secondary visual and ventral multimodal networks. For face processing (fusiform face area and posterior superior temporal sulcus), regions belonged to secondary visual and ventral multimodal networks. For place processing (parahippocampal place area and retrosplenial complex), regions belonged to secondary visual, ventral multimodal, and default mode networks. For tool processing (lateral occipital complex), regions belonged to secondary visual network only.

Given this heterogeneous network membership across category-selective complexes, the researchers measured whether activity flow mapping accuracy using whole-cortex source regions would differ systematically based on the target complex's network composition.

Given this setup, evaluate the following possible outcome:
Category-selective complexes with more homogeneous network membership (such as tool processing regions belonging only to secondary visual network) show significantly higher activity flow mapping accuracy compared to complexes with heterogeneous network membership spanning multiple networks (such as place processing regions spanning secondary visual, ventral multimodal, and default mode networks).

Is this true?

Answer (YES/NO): NO